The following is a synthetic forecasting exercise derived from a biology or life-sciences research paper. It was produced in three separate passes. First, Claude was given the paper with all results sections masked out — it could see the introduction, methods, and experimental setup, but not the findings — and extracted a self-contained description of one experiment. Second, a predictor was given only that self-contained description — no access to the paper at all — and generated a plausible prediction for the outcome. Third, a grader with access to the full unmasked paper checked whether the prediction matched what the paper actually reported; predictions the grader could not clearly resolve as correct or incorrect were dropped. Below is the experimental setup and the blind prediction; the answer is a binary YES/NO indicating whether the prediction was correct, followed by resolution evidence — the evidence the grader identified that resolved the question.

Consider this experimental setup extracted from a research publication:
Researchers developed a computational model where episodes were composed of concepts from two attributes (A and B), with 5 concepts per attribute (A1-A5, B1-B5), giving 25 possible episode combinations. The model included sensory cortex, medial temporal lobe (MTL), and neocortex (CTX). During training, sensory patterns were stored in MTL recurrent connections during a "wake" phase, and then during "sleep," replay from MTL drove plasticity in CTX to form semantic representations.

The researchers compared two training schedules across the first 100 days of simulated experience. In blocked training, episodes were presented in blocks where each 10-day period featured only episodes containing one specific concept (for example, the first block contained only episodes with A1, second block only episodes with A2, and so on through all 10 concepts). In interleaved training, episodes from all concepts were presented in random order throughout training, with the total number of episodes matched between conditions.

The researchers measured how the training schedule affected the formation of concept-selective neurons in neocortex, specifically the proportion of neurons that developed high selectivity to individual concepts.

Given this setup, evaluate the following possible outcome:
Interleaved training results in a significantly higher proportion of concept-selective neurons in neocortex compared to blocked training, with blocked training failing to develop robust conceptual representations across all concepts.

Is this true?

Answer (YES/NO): NO